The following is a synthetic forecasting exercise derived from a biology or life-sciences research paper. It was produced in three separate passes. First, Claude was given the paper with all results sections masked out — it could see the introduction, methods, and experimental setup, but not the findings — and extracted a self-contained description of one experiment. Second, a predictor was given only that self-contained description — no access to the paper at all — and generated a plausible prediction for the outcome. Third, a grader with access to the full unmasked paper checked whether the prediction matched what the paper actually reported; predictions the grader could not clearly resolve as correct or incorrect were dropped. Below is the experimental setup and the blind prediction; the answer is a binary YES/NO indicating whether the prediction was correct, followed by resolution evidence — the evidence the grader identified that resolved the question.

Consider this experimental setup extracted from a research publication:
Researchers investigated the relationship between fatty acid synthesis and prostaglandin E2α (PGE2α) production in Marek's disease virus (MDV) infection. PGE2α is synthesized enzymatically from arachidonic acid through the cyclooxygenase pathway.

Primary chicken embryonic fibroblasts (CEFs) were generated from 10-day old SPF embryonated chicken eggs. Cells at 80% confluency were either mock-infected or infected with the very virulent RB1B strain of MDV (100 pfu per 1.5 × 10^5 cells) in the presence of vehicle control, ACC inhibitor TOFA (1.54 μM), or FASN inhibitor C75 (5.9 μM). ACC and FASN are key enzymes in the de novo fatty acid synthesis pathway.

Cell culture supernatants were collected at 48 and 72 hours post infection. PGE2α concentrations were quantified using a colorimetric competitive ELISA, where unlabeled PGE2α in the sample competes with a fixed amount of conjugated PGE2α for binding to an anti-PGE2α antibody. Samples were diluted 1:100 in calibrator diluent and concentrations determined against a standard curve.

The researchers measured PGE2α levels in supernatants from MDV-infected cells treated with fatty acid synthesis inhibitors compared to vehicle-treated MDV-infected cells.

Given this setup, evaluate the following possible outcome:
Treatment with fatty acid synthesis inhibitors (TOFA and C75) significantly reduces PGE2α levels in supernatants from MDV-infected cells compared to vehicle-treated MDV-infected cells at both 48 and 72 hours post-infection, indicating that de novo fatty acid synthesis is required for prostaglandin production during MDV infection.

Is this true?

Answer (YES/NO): NO